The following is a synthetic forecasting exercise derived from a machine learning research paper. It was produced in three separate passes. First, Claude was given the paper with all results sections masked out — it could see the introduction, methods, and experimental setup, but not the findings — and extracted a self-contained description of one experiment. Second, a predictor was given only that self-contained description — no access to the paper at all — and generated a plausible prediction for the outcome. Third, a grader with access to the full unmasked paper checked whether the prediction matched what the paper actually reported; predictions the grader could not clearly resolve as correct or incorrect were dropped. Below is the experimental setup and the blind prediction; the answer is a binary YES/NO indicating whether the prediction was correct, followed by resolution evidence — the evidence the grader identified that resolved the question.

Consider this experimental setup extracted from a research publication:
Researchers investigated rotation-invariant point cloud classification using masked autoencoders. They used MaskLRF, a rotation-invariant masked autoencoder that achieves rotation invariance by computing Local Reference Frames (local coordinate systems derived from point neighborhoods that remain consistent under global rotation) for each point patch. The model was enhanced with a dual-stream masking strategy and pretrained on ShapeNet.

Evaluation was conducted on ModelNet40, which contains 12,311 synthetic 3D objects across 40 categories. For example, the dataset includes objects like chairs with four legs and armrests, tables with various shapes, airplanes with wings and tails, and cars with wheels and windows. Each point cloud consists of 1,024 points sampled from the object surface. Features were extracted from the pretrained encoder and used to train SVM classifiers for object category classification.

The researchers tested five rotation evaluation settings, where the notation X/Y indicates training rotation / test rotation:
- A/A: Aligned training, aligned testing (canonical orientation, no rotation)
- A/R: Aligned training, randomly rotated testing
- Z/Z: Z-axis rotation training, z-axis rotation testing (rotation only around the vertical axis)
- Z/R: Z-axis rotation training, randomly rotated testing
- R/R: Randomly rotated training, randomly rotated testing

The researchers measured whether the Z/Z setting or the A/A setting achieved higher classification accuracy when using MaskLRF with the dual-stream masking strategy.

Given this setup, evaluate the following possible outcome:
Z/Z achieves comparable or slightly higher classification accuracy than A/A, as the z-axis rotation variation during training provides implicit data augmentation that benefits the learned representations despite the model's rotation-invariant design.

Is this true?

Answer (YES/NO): YES